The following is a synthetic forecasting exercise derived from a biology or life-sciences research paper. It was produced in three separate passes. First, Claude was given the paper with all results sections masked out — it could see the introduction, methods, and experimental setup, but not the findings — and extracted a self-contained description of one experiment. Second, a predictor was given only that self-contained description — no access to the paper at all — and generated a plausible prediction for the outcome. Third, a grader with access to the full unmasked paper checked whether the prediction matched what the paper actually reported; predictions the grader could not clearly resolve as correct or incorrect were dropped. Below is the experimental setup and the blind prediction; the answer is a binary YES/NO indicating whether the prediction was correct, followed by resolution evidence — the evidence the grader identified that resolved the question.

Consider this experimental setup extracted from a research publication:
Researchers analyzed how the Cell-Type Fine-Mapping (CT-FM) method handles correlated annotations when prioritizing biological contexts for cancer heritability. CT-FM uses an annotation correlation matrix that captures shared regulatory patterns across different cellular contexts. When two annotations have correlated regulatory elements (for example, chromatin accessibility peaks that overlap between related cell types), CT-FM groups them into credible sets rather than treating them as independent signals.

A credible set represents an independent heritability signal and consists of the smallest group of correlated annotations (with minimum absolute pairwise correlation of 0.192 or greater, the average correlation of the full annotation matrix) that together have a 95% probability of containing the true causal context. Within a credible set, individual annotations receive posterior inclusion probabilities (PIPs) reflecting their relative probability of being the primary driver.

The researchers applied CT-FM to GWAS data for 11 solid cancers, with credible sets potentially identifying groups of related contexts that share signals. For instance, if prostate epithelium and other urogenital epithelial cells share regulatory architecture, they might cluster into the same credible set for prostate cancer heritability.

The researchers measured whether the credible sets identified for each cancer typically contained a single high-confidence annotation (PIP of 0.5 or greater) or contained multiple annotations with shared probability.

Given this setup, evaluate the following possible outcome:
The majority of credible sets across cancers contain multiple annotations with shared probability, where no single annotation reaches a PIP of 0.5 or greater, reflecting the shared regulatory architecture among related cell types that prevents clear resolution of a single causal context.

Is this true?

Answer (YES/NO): NO